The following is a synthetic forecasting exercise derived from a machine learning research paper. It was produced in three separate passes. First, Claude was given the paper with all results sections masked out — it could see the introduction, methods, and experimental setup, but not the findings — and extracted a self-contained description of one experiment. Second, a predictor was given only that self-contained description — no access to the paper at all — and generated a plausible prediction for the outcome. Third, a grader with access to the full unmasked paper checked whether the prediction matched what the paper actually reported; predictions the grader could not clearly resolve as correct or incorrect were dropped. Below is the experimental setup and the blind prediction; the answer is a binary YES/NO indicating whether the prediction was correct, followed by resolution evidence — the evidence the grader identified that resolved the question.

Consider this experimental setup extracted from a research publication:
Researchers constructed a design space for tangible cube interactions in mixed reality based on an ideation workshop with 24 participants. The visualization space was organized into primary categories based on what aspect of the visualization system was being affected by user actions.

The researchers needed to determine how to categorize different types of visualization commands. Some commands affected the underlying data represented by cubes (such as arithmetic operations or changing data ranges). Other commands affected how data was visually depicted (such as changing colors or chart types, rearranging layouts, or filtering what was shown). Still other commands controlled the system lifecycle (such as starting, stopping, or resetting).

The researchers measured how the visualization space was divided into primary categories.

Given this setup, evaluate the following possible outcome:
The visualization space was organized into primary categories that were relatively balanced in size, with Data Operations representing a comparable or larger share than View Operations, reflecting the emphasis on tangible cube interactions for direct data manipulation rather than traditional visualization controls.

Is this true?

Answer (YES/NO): NO